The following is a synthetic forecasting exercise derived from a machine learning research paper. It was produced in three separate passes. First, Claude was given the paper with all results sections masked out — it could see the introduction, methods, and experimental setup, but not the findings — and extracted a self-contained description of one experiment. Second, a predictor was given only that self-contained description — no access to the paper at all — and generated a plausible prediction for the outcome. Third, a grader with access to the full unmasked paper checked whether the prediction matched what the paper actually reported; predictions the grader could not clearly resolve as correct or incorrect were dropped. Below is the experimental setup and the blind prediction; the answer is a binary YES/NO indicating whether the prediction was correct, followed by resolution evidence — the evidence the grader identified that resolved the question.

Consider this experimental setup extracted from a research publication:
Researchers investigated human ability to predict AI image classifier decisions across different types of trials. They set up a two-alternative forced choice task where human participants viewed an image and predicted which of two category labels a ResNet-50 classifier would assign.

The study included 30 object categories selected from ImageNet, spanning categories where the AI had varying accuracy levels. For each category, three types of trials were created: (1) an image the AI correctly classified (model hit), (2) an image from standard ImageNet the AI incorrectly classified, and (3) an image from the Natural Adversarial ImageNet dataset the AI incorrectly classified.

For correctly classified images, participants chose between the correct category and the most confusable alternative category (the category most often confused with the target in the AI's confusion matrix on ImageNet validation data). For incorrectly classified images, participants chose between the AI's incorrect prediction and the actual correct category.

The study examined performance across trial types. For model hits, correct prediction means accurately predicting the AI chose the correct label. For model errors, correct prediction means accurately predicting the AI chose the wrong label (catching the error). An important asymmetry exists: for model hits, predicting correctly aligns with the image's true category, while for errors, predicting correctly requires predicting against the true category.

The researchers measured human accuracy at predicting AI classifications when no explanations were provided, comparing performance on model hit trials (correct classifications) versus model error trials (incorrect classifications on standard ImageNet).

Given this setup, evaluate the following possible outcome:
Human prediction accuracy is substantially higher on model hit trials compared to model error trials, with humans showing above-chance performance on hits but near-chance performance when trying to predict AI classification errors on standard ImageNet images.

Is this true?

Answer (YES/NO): NO